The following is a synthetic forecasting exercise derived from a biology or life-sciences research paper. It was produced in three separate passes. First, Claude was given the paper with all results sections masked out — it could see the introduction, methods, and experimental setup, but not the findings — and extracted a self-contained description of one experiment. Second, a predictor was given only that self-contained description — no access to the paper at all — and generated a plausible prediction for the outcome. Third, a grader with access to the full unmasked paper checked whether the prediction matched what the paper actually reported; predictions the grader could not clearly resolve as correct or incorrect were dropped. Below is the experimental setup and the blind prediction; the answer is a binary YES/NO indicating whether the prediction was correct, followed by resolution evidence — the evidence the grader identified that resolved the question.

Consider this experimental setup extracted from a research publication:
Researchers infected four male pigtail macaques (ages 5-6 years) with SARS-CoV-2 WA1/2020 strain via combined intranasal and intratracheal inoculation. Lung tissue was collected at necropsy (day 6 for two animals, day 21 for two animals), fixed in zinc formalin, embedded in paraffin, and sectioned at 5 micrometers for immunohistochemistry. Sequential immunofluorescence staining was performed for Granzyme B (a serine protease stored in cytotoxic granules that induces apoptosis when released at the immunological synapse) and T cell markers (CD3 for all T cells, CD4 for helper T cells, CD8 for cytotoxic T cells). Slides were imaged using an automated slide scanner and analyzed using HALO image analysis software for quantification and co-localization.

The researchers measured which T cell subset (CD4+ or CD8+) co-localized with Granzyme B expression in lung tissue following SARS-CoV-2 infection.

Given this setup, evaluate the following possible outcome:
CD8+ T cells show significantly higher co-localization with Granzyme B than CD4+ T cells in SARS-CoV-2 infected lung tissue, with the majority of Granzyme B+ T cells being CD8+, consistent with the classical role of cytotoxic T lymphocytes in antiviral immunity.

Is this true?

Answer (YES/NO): NO